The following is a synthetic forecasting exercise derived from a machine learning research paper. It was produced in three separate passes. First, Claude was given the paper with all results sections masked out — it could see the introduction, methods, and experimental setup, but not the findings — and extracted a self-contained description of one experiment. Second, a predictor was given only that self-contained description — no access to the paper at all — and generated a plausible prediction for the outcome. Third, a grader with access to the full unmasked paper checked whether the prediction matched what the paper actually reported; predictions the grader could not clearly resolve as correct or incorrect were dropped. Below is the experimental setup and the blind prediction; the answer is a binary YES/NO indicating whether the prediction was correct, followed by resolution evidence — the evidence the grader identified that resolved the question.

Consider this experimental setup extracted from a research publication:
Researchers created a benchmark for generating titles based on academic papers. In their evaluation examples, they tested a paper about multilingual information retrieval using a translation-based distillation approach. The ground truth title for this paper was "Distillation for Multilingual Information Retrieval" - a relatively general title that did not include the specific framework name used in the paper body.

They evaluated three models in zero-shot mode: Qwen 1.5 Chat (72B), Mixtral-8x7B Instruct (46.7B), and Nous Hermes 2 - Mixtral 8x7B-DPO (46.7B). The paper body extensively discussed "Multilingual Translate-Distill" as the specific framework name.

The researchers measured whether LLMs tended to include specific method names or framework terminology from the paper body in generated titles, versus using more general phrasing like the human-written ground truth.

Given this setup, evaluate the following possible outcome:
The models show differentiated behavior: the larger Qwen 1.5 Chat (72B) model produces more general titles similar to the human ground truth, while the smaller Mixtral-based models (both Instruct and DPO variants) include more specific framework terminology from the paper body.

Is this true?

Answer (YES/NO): NO